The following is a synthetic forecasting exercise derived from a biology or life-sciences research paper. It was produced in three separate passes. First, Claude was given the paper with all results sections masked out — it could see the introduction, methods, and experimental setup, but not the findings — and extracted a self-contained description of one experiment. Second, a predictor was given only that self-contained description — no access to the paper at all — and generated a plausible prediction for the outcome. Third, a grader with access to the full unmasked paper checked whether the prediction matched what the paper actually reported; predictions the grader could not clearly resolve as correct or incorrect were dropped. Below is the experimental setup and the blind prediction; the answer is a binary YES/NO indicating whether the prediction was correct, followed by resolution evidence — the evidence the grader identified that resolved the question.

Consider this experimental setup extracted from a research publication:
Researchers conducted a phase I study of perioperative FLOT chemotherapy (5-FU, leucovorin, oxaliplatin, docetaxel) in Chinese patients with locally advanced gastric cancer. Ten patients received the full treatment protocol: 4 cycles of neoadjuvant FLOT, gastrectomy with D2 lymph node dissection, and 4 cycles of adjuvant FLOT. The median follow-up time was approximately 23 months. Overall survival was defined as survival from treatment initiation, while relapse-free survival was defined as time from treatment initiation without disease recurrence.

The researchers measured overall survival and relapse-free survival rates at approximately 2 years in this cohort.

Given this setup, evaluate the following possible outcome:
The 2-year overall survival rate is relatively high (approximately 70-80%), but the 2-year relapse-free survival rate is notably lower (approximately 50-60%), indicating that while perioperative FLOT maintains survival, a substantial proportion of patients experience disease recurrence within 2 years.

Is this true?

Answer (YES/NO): NO